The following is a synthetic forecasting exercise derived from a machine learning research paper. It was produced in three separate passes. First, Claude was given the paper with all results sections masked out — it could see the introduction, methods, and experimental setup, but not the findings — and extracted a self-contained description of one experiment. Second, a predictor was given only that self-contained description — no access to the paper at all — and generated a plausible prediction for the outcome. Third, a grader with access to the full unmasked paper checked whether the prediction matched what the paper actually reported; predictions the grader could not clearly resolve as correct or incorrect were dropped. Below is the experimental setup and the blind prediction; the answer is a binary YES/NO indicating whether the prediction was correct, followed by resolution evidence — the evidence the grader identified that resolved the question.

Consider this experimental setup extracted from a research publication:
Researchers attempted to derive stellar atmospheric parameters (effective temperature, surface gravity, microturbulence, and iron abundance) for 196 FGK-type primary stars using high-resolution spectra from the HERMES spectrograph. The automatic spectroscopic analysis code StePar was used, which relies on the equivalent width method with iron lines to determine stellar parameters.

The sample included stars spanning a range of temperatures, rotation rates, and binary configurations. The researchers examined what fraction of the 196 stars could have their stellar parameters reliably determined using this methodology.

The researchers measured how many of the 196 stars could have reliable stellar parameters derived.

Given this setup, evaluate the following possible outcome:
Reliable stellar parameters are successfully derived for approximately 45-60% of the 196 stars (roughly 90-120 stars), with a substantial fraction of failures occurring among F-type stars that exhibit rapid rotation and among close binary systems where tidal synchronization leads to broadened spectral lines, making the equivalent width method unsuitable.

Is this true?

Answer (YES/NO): NO